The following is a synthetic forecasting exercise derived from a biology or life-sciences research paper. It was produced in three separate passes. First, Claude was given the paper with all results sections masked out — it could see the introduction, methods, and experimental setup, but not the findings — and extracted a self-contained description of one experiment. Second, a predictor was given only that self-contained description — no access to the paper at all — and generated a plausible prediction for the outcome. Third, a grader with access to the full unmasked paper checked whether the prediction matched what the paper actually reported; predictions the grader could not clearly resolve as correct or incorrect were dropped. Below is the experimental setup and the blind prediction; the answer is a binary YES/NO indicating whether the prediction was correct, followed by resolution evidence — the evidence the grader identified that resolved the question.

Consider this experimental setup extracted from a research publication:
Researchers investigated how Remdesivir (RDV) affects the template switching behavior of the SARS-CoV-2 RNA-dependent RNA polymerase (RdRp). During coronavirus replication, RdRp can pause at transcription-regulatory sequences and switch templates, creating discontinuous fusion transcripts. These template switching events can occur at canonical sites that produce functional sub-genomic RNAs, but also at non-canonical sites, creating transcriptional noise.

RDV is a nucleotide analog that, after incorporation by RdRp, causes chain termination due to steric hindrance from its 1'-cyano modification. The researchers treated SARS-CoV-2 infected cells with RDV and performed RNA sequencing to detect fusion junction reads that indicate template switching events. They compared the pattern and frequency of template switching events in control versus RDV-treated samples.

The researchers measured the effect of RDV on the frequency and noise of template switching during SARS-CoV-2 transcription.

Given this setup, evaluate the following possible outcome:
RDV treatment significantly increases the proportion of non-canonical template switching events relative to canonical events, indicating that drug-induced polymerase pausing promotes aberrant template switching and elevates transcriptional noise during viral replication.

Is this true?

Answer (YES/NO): NO